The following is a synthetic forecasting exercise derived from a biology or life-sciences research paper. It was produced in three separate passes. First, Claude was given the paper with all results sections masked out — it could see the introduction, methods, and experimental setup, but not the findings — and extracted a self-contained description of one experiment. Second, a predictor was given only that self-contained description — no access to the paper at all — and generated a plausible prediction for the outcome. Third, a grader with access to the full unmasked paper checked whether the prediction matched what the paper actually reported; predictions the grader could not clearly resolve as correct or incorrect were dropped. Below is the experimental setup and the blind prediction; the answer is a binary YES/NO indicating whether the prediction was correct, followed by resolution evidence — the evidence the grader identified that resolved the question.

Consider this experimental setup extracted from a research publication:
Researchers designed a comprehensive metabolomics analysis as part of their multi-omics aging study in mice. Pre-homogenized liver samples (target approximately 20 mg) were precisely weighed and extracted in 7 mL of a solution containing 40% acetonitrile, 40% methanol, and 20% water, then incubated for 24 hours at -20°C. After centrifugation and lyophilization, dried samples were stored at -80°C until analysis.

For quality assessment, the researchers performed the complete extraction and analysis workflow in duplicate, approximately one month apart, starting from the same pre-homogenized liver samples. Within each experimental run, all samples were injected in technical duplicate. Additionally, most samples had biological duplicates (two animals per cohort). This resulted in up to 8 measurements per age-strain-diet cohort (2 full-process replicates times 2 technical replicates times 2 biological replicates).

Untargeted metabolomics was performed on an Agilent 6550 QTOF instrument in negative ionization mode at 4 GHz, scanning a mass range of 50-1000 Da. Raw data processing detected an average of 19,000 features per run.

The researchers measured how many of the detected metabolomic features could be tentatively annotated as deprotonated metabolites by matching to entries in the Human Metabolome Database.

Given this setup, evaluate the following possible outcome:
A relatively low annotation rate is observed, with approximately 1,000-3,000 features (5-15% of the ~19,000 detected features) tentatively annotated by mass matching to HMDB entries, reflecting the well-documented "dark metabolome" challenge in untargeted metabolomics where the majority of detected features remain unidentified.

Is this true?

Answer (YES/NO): NO